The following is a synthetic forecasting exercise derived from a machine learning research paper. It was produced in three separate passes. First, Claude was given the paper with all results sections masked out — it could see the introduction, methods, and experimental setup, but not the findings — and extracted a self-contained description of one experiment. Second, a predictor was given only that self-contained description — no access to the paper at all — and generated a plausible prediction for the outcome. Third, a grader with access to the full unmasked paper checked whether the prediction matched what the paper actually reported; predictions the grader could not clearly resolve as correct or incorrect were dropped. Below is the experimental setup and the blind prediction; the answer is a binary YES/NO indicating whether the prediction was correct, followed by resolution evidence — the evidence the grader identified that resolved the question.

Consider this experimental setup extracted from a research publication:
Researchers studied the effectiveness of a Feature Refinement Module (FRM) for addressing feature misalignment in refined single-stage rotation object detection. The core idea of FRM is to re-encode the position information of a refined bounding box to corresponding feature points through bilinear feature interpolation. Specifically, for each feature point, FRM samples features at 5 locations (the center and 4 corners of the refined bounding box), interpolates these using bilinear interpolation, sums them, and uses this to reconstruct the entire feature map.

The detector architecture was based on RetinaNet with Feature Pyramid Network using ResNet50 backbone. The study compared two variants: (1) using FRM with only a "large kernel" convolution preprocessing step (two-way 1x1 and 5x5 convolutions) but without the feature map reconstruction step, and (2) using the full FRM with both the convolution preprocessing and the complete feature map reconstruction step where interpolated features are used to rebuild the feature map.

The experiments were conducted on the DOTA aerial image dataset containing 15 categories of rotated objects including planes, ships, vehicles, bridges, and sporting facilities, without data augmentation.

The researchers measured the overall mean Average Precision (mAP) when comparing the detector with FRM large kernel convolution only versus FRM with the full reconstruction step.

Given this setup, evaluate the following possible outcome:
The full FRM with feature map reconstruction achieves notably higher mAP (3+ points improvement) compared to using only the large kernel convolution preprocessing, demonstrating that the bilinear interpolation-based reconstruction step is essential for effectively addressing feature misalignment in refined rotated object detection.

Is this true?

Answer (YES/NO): NO